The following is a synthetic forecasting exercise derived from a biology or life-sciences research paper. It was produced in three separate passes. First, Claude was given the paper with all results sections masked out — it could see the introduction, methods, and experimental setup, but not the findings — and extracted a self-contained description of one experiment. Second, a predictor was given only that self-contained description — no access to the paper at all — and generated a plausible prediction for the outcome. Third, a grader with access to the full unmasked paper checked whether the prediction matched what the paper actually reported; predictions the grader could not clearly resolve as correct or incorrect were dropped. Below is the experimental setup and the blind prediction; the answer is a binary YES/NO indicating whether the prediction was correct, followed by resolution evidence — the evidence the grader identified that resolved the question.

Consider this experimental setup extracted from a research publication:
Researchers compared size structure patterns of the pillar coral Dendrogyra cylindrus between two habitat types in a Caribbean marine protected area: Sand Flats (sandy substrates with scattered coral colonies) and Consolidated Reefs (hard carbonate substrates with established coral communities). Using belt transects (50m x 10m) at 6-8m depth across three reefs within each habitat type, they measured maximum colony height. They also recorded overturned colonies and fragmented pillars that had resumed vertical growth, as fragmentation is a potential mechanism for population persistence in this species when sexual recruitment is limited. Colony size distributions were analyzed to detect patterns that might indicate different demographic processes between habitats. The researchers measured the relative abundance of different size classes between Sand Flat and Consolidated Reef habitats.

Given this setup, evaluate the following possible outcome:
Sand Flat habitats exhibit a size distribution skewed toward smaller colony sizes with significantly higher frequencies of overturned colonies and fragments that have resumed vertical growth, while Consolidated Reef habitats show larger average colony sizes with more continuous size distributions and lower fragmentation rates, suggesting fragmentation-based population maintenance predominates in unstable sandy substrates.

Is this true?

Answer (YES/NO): NO